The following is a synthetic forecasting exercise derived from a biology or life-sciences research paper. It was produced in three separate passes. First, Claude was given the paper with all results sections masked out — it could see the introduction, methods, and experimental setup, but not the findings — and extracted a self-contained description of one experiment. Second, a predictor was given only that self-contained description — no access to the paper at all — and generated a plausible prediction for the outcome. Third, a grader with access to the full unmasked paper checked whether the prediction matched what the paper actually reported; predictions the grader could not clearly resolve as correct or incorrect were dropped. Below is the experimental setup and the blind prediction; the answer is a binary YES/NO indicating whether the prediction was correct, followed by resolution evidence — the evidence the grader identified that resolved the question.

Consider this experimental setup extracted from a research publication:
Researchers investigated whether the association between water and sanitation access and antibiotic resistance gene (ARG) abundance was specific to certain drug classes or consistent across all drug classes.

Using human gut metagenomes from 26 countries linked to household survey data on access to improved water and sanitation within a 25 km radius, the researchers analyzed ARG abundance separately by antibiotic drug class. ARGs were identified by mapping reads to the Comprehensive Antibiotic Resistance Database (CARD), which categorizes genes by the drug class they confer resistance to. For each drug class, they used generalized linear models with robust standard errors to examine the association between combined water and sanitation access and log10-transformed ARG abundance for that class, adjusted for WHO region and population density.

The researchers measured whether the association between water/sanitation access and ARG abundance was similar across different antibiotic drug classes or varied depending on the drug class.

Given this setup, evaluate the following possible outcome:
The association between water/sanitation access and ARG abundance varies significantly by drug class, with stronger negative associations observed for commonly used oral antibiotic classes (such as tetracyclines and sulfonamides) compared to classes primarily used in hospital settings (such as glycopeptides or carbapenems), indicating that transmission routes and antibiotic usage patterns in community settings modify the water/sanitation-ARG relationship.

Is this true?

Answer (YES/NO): NO